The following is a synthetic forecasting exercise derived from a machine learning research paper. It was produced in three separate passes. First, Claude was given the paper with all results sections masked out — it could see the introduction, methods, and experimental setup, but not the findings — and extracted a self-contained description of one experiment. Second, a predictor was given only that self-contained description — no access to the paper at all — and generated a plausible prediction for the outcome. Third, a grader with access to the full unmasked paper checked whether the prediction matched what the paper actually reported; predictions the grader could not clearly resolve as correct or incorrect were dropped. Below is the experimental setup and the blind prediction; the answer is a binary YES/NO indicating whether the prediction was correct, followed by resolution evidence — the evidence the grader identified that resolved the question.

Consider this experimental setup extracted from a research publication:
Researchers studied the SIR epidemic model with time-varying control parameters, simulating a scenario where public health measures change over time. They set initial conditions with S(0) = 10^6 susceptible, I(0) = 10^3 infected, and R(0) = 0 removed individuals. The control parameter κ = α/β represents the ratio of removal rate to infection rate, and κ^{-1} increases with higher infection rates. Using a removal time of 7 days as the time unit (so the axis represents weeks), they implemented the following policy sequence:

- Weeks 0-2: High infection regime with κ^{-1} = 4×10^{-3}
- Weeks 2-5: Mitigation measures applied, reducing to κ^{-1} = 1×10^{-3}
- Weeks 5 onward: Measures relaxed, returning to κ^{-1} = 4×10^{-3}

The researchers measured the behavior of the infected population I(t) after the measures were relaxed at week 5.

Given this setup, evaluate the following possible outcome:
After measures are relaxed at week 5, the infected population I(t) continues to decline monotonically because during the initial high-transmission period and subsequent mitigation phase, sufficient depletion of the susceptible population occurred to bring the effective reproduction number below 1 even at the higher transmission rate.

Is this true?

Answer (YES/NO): NO